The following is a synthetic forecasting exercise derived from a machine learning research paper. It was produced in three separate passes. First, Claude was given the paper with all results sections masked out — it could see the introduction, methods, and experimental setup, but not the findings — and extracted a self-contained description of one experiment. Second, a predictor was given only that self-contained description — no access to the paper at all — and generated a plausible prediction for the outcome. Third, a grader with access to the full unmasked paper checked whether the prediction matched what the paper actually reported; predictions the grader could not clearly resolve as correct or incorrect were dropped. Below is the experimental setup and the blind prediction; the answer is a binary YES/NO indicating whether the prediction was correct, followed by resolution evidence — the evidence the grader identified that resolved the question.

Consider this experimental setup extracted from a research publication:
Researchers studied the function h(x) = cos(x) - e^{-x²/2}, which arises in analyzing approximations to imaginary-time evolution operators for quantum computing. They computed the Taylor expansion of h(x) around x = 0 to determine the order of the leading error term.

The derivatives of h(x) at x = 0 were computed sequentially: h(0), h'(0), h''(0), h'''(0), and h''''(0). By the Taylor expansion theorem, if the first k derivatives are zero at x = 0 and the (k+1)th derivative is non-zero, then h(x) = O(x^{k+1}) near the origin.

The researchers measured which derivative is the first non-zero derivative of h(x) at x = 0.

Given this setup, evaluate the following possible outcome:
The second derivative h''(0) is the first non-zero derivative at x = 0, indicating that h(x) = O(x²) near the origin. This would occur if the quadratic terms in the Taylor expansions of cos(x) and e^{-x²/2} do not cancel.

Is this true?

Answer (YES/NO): NO